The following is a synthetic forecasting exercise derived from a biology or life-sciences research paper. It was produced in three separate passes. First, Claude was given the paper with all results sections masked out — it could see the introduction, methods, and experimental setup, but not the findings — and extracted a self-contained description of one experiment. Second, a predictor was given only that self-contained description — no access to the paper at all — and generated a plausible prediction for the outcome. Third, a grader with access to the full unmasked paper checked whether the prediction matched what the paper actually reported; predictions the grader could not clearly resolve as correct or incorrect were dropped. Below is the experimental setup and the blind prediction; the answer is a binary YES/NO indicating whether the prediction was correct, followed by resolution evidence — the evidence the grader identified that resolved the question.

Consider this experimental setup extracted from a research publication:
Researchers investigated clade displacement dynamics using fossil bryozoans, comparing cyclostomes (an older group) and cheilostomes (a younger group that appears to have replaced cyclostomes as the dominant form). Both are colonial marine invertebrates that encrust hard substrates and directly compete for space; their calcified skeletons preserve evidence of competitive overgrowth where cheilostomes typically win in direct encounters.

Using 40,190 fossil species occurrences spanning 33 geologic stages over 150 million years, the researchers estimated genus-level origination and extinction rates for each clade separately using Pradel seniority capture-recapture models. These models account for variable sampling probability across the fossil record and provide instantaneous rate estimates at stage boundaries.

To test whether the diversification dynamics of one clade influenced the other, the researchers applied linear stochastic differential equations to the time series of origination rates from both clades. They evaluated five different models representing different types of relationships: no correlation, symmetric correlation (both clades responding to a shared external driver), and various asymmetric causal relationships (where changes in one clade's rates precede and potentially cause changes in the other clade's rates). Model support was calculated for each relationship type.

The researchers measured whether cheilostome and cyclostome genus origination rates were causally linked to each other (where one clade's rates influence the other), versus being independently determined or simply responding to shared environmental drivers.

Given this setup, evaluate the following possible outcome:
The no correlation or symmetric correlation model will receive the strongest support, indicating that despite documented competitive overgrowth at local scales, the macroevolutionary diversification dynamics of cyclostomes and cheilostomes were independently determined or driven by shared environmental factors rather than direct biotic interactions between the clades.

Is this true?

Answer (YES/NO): YES